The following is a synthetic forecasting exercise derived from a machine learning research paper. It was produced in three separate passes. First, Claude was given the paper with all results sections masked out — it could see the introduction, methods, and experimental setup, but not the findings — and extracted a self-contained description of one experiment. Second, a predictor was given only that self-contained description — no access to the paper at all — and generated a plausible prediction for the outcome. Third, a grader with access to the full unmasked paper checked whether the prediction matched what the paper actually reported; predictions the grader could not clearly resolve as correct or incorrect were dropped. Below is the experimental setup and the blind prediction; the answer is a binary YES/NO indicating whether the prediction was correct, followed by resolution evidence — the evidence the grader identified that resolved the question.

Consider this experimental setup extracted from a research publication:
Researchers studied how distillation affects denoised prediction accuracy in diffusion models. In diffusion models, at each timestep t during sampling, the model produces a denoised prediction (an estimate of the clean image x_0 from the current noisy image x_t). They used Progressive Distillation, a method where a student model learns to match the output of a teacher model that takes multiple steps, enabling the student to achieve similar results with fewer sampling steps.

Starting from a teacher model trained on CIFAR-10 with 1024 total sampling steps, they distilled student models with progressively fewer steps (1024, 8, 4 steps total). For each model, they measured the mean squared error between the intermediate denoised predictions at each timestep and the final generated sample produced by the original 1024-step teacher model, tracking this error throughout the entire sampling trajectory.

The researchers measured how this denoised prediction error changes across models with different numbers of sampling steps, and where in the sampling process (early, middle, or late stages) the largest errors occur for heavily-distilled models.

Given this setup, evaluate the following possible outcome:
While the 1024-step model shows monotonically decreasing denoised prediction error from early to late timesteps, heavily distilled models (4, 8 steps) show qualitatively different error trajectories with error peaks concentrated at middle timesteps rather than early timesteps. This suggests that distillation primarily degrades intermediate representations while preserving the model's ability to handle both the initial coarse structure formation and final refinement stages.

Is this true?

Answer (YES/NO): NO